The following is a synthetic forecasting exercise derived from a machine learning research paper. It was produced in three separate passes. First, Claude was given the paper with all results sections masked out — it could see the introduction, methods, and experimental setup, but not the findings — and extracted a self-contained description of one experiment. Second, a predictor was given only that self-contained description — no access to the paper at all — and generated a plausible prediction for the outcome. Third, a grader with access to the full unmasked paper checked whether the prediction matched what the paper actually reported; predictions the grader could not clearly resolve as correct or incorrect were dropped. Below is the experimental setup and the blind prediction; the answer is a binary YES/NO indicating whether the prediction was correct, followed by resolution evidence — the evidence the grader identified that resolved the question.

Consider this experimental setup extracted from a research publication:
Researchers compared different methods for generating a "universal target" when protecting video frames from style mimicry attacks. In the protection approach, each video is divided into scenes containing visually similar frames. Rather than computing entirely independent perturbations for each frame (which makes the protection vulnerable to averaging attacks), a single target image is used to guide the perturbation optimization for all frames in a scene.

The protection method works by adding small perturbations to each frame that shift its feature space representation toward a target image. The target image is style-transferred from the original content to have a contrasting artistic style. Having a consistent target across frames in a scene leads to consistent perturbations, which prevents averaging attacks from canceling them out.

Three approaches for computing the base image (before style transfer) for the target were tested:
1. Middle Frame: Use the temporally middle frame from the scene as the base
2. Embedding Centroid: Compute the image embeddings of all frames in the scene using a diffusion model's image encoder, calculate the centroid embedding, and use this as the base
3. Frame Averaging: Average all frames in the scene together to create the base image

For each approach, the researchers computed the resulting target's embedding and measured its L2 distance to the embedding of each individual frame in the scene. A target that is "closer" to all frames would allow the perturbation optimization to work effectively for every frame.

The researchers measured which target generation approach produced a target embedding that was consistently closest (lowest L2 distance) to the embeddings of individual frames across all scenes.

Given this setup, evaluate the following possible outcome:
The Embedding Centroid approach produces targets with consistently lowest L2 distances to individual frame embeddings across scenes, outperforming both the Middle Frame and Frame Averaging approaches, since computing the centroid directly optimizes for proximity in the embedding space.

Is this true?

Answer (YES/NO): NO